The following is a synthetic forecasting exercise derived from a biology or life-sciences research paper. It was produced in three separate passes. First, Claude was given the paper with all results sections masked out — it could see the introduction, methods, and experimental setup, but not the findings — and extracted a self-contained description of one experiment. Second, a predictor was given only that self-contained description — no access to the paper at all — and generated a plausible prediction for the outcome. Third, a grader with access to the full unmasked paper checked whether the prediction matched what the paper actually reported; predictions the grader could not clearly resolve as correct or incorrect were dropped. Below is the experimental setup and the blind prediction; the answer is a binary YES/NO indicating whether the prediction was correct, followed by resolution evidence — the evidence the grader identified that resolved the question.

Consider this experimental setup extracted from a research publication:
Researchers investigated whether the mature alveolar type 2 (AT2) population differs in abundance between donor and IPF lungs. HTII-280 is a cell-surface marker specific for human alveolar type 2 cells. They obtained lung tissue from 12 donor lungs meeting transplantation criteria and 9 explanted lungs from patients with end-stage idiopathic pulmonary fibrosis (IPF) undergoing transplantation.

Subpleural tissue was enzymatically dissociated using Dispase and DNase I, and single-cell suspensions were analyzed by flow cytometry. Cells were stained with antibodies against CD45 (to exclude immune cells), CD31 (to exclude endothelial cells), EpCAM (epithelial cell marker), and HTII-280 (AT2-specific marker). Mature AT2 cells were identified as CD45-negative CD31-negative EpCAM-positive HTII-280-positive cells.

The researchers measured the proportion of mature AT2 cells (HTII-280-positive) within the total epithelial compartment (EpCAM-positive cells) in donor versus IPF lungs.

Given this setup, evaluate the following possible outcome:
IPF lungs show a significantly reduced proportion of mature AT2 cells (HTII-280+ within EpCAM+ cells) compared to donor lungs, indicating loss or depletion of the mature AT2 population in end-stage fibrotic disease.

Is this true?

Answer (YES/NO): YES